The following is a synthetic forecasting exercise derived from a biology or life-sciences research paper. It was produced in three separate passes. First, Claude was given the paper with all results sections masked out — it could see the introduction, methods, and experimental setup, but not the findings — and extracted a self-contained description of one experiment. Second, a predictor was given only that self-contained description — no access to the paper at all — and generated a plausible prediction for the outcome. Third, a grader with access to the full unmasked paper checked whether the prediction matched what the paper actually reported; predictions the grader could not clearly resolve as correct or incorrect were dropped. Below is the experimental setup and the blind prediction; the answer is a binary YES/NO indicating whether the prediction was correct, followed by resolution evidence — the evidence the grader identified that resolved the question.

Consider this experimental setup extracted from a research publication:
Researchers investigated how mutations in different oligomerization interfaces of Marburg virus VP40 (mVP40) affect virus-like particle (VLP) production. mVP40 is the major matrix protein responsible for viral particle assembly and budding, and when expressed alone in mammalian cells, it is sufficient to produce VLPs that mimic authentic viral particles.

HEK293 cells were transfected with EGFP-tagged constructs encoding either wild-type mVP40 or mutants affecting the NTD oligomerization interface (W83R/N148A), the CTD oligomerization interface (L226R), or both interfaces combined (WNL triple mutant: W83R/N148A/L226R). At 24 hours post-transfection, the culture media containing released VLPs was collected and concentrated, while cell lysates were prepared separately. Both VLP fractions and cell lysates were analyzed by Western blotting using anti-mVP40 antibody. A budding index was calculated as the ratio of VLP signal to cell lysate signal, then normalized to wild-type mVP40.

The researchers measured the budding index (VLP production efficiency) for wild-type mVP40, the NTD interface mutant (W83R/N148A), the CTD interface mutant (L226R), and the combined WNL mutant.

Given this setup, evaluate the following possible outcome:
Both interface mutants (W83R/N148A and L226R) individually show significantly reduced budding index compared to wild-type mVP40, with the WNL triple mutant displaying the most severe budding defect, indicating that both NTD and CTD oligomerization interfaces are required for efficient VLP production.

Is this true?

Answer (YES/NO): NO